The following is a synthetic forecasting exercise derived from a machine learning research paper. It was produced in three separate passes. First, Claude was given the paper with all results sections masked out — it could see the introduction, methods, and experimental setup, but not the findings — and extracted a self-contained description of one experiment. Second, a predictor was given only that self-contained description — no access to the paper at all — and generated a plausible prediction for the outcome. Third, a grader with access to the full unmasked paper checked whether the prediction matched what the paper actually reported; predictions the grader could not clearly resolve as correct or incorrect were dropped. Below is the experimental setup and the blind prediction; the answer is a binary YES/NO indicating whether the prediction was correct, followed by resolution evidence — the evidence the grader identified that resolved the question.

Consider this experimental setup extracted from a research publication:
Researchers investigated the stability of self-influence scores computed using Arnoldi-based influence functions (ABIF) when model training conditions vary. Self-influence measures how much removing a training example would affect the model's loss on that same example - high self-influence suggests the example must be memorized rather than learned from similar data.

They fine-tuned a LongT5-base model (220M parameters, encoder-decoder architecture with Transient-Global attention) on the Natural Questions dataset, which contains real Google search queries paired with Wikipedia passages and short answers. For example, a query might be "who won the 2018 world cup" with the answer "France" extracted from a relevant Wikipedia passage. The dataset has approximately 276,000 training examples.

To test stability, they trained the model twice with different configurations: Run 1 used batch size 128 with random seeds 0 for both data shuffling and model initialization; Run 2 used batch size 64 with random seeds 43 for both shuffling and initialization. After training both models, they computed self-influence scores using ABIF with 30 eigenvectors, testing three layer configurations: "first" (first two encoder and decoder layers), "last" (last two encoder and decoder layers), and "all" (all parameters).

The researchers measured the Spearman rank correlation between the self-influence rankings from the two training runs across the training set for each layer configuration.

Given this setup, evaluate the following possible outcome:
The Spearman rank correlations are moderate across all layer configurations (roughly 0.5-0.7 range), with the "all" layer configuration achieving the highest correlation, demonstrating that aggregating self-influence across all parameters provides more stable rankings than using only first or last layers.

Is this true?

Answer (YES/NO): NO